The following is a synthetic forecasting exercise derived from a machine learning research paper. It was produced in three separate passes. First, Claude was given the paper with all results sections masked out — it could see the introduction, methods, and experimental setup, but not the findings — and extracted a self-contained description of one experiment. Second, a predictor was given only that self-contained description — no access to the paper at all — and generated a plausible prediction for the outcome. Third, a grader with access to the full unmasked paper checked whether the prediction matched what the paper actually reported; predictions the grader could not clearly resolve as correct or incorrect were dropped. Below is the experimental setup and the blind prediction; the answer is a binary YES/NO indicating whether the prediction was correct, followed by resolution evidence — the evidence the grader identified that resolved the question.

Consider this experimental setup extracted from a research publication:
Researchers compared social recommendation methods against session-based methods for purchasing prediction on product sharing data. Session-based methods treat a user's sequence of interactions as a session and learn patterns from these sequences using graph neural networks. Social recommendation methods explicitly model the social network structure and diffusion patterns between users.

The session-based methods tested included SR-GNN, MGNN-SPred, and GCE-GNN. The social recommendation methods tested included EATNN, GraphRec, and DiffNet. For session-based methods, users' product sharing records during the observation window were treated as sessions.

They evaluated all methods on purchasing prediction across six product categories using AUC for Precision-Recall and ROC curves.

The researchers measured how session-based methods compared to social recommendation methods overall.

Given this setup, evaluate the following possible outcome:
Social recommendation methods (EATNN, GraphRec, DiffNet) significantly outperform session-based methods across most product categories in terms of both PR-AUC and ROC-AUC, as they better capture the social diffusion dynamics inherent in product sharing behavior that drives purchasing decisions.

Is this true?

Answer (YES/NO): NO